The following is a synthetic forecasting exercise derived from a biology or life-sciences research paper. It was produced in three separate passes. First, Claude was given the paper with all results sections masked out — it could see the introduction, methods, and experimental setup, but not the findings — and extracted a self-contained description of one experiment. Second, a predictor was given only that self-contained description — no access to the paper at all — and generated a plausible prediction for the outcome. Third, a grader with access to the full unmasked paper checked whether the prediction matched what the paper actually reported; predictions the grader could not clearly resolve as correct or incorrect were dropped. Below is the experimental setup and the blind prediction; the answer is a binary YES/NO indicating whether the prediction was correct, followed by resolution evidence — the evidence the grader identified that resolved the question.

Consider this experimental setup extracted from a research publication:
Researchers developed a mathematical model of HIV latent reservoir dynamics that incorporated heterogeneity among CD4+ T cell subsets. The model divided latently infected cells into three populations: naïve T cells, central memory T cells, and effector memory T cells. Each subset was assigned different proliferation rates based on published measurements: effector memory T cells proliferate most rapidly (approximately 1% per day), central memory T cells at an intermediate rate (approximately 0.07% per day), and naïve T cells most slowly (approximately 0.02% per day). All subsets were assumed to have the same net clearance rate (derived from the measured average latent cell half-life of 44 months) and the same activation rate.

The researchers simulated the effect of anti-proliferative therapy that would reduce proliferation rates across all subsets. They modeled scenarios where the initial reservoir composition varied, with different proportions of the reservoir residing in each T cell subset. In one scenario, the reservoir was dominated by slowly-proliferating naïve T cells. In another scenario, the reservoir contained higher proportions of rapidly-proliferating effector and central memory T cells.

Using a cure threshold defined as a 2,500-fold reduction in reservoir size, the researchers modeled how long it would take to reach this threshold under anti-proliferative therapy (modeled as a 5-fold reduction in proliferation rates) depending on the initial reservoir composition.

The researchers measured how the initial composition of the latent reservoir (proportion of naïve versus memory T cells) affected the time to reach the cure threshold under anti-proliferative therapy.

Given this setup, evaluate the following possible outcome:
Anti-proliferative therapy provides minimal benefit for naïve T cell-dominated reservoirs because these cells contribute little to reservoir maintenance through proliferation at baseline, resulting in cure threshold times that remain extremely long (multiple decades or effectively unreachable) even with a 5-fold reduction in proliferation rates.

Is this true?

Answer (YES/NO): NO